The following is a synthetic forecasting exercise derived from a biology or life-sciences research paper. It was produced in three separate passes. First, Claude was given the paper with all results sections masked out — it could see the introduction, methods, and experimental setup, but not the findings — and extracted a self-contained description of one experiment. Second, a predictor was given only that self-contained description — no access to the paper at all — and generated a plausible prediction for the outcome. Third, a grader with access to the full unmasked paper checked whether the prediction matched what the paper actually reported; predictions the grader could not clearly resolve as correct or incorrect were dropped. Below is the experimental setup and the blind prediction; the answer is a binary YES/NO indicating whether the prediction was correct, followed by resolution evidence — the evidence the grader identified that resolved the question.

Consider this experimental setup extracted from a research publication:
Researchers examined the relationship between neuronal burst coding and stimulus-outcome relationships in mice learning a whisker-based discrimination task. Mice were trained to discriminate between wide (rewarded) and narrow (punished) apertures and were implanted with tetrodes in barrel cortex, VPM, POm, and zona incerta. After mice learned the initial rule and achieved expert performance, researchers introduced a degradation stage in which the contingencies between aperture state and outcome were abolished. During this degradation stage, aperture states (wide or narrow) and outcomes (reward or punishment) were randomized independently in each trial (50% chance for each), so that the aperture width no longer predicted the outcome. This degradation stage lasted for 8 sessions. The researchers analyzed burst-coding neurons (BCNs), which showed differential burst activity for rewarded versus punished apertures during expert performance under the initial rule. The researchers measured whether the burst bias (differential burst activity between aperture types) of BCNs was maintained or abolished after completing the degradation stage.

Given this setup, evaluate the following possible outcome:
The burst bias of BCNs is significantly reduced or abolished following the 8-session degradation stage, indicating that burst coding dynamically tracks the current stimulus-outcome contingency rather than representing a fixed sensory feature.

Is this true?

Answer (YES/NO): YES